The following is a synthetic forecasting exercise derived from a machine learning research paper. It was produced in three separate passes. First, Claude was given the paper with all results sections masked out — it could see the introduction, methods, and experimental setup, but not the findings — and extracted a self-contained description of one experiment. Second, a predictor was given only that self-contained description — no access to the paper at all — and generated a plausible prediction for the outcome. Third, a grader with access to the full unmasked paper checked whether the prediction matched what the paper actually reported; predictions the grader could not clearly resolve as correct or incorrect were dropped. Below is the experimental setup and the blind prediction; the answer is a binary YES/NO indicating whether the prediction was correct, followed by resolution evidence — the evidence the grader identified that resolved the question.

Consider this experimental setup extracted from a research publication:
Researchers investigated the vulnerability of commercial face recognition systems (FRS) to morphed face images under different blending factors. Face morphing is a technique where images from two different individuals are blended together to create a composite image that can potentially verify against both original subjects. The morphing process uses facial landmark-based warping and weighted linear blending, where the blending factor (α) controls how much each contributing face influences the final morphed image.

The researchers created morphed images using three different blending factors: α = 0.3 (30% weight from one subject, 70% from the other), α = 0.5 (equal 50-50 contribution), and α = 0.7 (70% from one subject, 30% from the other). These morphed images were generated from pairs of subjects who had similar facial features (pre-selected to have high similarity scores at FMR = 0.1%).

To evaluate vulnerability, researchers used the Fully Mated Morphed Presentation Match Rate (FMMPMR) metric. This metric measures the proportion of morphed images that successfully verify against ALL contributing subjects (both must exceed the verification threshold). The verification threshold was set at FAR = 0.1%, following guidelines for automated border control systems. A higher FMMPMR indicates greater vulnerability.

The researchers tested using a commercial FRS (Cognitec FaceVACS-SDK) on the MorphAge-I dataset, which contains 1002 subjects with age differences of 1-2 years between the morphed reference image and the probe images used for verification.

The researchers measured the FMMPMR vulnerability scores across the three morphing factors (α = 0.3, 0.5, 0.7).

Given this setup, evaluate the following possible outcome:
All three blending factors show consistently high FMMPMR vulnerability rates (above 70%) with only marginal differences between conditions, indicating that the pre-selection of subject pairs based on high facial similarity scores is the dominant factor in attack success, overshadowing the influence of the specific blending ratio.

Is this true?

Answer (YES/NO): NO